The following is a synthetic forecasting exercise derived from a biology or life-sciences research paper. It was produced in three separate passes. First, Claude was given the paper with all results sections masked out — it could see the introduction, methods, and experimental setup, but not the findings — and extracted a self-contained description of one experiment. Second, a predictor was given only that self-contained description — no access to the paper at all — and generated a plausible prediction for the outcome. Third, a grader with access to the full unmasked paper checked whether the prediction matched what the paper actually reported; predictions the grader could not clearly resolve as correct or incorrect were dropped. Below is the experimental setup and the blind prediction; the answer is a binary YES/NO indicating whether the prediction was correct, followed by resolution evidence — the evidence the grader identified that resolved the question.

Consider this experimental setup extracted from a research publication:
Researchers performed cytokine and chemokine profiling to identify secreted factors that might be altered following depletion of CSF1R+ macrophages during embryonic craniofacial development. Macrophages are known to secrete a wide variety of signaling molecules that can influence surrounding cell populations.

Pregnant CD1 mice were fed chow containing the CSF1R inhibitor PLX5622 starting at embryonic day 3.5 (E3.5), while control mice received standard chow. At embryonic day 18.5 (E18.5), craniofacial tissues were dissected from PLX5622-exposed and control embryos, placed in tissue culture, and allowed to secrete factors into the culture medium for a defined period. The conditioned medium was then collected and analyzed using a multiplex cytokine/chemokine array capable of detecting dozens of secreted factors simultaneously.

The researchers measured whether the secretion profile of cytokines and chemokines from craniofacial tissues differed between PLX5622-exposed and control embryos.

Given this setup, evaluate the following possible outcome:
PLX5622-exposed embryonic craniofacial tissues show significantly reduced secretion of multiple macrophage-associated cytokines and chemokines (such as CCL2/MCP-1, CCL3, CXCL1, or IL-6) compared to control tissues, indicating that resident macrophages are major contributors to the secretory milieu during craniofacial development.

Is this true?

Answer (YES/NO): YES